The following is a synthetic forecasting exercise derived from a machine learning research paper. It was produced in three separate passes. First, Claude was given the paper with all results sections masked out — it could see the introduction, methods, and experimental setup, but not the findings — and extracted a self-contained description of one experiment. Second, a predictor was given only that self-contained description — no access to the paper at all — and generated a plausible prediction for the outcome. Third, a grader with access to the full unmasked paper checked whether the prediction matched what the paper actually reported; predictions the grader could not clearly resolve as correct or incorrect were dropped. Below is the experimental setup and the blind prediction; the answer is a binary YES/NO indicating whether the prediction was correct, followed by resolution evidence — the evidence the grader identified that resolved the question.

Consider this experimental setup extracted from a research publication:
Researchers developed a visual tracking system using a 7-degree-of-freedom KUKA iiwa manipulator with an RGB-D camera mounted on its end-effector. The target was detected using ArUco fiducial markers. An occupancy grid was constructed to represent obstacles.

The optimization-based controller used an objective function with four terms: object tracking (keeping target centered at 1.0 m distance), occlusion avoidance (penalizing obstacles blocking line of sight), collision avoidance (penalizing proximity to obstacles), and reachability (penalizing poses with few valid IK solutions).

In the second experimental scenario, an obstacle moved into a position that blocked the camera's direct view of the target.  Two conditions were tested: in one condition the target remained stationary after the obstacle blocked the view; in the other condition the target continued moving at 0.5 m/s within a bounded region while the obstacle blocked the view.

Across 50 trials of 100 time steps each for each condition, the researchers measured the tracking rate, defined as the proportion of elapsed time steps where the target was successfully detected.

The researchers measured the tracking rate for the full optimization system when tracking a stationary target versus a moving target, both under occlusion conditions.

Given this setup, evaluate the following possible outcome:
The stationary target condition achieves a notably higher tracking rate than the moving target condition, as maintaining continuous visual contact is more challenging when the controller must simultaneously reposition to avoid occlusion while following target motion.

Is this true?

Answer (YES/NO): NO